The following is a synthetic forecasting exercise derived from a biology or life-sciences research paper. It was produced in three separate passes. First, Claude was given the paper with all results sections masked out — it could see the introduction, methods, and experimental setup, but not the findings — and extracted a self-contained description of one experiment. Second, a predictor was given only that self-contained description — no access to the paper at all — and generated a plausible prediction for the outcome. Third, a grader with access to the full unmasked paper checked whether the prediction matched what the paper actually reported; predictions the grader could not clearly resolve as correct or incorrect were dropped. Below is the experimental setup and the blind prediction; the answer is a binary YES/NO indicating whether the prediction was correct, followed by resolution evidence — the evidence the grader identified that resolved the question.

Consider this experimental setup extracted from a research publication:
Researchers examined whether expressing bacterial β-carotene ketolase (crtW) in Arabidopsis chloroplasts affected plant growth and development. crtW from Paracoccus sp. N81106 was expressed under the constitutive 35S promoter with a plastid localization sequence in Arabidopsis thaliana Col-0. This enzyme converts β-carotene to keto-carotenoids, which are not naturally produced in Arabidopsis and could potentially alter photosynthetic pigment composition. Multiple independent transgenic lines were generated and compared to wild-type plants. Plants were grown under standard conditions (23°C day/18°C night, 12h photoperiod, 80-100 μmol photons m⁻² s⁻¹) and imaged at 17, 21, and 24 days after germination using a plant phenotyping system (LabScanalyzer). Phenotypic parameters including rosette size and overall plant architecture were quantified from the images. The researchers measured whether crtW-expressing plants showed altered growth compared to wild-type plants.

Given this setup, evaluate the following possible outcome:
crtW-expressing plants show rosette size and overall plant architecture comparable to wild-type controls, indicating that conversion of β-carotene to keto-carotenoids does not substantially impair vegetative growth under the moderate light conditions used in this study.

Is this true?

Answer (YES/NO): YES